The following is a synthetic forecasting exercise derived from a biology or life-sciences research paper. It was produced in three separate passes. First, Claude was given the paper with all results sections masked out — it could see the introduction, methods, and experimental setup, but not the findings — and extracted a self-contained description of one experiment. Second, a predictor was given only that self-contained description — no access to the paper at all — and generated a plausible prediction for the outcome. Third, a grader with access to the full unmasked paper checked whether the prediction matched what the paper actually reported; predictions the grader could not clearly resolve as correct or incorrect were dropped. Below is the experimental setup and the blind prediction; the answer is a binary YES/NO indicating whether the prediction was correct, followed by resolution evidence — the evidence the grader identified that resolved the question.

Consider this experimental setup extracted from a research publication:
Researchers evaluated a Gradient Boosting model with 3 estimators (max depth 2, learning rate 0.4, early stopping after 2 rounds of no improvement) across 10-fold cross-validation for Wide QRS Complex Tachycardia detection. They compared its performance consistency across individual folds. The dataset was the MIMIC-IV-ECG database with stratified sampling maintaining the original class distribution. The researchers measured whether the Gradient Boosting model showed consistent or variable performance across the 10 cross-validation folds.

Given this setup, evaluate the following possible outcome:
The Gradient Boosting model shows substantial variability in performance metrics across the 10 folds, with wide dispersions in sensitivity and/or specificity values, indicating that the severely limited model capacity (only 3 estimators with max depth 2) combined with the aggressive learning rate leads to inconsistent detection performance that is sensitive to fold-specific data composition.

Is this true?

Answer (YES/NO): YES